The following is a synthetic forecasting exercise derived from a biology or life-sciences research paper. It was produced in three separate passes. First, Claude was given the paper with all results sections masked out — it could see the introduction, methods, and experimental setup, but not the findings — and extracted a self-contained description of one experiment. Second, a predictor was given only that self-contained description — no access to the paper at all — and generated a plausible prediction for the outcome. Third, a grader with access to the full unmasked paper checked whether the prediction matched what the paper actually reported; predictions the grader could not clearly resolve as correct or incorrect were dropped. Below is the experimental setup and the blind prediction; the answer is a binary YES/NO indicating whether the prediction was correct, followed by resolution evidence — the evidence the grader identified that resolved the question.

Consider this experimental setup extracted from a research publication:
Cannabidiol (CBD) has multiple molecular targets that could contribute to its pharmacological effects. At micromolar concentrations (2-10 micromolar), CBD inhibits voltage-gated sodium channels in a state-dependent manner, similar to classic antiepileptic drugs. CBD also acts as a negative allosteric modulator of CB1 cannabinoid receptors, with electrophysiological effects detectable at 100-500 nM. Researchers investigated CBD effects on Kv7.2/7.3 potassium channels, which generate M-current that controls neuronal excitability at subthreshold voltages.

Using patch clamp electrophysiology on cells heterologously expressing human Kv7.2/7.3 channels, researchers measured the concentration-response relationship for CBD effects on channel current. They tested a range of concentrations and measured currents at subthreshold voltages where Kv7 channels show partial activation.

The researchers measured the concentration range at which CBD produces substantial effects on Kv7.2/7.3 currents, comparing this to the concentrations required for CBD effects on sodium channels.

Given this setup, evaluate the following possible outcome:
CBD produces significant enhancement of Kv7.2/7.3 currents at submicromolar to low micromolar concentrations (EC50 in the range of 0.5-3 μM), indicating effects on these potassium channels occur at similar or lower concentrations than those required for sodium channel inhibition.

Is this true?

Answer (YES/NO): NO